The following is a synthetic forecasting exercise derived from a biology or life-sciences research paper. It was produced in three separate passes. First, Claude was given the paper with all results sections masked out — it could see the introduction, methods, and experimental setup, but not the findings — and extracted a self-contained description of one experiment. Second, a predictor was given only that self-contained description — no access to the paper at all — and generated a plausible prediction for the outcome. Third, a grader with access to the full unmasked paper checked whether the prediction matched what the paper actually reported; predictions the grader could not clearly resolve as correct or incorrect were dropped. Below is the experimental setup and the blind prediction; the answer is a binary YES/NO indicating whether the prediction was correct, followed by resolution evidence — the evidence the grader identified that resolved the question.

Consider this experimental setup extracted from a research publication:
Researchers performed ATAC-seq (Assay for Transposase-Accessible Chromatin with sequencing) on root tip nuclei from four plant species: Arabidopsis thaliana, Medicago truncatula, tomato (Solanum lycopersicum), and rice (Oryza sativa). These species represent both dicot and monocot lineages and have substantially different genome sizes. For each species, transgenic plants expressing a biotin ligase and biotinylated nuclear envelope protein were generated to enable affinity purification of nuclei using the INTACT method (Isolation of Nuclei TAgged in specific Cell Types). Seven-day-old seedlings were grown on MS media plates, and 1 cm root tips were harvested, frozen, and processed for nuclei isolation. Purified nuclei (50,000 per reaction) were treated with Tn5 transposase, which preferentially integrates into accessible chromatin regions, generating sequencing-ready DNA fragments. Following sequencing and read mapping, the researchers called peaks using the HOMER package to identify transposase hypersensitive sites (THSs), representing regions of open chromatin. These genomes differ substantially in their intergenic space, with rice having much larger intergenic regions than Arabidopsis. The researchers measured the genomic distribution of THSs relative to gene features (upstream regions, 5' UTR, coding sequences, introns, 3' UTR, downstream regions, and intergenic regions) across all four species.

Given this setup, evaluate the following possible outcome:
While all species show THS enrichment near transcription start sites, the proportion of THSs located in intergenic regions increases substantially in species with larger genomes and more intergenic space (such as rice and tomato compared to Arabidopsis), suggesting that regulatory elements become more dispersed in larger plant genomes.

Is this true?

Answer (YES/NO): YES